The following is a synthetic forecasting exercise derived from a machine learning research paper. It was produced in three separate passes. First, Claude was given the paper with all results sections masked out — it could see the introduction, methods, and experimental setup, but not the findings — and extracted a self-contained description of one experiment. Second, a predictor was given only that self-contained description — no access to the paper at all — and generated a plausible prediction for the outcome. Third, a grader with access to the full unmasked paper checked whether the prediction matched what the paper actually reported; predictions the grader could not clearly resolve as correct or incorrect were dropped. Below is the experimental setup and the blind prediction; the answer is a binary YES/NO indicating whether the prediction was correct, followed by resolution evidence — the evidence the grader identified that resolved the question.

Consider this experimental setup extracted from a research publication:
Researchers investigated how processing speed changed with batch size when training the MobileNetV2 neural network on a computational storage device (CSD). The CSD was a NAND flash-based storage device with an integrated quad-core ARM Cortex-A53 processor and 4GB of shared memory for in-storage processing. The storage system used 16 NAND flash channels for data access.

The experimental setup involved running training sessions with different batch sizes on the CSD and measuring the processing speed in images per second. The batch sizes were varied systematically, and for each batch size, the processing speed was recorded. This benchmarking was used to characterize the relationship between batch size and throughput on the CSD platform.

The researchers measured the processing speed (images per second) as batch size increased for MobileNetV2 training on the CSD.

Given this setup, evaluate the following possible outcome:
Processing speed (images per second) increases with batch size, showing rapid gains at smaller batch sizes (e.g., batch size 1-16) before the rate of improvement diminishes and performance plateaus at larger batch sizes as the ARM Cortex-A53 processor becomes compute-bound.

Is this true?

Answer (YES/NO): NO